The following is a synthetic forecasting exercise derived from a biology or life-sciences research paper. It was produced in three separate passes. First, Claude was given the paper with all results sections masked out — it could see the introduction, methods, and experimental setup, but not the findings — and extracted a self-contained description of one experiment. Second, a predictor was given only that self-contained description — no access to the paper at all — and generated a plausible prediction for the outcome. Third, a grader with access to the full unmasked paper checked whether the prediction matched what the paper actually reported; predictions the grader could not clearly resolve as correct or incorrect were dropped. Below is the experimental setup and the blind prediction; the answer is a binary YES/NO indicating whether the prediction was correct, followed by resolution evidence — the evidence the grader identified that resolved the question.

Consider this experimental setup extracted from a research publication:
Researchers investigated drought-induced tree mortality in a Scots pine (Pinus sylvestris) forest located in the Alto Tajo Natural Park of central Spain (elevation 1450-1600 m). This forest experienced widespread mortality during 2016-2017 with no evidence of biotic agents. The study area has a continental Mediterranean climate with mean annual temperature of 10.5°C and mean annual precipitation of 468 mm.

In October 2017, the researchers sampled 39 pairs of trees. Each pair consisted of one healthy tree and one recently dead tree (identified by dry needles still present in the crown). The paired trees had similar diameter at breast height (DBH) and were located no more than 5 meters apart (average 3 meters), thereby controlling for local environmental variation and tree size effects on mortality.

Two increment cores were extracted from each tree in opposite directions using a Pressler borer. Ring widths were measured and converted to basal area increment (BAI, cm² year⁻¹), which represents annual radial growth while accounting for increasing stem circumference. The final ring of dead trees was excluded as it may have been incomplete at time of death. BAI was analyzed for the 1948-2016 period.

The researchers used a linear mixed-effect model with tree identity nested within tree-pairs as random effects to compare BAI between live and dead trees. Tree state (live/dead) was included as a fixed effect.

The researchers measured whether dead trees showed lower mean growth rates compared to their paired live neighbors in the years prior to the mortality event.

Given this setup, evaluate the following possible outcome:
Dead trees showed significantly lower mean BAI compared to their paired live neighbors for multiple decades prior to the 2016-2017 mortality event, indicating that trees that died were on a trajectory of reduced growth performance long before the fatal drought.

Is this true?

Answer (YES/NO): NO